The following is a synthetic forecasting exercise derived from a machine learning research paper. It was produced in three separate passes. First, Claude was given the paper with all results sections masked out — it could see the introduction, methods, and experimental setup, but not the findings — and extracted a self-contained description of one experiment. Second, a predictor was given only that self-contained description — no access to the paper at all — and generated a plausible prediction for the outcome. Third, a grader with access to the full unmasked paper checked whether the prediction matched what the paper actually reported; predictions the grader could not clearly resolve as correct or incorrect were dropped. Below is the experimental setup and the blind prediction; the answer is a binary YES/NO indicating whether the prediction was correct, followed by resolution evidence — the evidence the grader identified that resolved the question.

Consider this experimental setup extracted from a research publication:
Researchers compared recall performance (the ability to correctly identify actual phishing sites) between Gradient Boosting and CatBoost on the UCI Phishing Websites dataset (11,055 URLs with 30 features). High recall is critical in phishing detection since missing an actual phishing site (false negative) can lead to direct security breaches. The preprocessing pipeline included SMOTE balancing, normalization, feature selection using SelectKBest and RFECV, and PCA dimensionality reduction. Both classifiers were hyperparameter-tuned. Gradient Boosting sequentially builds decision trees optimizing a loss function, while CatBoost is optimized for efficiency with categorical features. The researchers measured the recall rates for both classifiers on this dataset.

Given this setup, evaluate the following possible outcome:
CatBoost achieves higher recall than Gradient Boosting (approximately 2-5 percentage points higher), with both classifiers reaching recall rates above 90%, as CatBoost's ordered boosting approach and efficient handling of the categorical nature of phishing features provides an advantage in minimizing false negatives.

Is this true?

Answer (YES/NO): NO